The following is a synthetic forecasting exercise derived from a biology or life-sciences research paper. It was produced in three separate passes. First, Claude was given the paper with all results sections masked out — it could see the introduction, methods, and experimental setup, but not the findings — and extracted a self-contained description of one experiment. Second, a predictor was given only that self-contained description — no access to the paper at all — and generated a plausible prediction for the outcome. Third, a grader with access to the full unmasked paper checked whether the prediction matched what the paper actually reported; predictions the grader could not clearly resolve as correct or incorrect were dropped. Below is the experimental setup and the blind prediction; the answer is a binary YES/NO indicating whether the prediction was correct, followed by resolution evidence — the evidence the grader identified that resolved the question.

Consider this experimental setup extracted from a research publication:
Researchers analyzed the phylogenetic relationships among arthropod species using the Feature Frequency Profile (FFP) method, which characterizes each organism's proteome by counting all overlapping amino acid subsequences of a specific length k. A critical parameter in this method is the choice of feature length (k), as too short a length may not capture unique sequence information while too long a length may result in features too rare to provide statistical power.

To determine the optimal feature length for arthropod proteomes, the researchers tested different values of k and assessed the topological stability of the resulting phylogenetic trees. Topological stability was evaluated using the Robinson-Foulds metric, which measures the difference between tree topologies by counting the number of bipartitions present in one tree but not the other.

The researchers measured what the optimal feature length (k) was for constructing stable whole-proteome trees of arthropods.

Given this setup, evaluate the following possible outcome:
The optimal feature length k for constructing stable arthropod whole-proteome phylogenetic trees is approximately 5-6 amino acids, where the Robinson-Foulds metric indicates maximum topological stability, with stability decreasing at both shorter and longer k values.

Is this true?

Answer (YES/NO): NO